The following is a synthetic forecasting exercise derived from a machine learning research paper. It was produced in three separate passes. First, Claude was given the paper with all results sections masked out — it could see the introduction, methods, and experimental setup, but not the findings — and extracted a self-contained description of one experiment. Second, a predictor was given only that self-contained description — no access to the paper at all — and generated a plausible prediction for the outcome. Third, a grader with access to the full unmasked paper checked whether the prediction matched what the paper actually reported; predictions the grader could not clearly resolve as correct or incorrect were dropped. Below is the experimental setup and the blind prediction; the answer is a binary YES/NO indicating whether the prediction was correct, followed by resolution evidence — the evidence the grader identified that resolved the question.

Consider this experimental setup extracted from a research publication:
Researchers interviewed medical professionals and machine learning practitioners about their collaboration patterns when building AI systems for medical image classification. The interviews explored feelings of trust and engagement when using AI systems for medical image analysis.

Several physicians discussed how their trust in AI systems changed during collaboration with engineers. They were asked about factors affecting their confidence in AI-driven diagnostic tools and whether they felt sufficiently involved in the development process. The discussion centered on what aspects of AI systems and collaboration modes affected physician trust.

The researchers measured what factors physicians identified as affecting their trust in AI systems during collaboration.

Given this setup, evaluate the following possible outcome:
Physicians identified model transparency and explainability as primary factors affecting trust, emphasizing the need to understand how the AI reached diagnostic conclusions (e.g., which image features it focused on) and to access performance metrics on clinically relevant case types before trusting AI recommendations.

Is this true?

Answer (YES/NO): NO